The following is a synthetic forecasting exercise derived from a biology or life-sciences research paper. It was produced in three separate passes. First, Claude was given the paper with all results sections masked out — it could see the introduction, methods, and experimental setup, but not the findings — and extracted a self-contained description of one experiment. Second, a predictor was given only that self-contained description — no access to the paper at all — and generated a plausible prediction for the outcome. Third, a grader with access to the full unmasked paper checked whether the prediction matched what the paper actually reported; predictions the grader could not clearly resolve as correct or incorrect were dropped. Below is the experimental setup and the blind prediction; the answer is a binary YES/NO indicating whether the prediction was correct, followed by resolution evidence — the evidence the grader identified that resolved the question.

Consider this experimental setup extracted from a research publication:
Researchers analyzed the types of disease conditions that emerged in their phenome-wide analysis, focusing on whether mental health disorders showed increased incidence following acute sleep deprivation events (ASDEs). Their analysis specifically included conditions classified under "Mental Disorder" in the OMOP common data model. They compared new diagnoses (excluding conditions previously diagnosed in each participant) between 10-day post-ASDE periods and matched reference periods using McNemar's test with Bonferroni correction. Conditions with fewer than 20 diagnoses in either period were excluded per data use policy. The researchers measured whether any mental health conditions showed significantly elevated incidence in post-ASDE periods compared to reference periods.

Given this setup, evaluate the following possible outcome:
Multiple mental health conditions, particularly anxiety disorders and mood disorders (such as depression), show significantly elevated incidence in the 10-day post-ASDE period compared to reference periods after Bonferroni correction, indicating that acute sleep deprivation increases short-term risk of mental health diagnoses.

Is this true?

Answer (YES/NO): NO